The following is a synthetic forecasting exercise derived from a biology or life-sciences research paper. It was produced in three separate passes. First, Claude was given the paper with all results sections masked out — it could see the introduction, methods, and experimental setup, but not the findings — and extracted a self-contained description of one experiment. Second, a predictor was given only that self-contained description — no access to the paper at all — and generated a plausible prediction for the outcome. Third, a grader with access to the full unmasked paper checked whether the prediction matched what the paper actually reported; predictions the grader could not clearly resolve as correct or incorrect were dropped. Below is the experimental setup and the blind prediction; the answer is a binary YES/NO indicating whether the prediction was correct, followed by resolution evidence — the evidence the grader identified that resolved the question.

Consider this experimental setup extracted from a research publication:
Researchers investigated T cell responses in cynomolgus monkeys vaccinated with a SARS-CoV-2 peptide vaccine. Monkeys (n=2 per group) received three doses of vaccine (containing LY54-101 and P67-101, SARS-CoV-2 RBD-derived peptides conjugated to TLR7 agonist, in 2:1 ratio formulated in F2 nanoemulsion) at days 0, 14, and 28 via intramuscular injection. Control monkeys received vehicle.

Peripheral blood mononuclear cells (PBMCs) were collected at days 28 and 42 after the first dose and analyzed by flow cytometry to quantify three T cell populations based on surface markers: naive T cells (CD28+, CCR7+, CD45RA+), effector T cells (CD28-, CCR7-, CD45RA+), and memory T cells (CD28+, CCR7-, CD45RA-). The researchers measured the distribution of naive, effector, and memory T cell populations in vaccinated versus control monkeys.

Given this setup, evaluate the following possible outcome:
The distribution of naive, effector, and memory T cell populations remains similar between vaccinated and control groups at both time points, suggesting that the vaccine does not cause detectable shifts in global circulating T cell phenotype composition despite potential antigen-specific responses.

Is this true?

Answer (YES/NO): NO